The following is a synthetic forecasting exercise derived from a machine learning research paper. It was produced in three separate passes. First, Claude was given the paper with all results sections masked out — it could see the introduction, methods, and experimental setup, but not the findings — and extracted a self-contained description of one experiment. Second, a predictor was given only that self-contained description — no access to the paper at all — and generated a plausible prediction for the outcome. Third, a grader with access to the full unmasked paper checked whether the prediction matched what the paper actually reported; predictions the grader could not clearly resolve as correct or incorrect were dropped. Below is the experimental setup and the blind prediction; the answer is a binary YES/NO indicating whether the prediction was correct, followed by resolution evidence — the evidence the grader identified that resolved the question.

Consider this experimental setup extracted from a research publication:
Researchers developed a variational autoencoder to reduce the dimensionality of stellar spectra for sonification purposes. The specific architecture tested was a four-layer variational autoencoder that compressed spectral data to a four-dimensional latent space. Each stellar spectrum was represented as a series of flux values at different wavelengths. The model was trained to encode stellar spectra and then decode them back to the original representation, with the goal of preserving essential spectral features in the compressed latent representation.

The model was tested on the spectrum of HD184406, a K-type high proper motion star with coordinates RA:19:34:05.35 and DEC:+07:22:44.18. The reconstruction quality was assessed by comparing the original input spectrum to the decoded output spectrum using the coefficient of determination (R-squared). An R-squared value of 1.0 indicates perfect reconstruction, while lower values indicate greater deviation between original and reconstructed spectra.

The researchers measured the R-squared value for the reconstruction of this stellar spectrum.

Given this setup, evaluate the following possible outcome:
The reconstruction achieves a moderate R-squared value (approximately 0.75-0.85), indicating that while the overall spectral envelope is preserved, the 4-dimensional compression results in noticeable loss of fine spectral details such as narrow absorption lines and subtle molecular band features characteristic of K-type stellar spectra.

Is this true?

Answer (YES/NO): NO